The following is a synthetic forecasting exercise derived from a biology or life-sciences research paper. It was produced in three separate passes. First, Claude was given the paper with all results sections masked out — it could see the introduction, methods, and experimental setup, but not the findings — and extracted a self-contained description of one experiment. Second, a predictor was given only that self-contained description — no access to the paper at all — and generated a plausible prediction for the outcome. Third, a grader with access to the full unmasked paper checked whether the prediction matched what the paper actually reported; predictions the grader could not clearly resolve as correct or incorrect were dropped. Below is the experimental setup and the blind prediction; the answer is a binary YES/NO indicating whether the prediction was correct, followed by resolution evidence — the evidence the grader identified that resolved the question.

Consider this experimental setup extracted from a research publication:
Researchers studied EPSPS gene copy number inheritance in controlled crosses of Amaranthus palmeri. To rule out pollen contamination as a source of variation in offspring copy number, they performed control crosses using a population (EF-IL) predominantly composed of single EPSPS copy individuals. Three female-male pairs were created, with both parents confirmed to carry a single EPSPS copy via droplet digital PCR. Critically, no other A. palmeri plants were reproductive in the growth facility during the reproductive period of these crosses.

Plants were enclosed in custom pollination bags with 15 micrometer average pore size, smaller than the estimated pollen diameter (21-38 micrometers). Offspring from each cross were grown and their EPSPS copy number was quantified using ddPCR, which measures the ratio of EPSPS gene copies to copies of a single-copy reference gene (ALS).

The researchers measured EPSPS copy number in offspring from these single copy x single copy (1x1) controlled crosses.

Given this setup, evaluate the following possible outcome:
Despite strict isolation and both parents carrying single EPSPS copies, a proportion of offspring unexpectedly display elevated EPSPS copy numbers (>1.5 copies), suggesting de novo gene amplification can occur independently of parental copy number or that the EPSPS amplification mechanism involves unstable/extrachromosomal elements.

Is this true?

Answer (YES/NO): NO